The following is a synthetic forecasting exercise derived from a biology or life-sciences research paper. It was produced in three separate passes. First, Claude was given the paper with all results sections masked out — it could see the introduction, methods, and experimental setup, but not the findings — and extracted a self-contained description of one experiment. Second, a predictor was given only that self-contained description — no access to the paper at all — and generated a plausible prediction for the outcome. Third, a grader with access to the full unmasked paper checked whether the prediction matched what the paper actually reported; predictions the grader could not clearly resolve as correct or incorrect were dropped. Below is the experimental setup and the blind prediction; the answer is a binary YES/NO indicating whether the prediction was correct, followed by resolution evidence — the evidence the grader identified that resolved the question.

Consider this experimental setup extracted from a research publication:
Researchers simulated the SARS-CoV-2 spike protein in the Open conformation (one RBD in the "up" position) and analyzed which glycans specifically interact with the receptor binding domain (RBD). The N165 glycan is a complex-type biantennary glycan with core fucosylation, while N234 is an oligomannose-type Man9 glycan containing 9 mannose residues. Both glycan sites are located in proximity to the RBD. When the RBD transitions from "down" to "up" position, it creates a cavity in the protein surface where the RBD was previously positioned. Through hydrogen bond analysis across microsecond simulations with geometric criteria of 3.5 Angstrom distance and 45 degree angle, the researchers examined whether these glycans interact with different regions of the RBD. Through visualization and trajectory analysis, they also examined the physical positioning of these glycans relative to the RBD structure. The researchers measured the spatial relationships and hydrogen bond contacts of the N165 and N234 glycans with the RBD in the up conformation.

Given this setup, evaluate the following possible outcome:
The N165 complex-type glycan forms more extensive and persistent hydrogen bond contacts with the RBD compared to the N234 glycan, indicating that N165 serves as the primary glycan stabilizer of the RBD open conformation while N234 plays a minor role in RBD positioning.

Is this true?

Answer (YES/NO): NO